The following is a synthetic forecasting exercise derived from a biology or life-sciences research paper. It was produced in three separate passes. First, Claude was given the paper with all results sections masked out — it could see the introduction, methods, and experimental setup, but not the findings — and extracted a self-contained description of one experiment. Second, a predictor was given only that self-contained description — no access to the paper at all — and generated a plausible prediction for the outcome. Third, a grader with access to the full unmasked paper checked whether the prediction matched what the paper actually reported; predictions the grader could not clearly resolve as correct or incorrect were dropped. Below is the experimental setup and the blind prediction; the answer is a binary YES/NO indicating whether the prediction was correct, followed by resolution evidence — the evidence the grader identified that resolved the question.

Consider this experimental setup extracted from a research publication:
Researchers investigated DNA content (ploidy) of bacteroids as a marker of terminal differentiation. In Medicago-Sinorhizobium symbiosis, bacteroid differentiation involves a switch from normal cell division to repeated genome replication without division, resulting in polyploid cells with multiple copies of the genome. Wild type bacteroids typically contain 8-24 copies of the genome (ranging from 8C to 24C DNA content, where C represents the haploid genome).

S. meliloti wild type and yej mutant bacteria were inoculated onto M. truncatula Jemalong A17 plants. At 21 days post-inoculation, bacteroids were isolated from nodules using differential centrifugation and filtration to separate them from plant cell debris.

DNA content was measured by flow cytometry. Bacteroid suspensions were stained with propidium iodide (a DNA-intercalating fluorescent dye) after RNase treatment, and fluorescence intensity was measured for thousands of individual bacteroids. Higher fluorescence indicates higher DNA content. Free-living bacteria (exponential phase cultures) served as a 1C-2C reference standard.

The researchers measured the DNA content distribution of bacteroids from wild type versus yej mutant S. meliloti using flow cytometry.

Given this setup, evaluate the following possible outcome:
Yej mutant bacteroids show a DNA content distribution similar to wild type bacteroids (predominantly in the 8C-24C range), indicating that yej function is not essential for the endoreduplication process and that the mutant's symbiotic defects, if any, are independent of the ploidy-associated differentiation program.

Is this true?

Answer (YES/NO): NO